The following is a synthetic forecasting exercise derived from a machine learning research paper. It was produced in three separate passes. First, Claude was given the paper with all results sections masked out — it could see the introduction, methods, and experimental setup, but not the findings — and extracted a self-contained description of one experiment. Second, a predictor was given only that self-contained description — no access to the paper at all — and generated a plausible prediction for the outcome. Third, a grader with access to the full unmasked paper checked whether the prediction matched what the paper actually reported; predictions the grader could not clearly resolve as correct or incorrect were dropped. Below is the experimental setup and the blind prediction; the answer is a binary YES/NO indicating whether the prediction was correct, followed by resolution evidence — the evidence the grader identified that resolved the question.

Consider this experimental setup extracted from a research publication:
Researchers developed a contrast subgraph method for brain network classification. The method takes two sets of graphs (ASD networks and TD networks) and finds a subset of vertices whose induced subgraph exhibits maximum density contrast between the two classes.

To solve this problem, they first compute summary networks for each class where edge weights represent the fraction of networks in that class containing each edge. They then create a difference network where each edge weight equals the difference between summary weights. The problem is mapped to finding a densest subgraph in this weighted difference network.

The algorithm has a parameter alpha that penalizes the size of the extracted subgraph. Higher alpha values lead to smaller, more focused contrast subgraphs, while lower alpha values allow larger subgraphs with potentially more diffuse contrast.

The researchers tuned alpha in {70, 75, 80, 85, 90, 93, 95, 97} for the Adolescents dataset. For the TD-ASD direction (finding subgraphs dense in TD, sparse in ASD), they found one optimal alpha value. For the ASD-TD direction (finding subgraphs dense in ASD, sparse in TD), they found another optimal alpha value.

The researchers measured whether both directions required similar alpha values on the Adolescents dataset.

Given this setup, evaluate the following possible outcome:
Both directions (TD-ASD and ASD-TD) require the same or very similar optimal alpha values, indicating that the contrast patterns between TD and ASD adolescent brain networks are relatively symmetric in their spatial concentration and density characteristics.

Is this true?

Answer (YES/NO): NO